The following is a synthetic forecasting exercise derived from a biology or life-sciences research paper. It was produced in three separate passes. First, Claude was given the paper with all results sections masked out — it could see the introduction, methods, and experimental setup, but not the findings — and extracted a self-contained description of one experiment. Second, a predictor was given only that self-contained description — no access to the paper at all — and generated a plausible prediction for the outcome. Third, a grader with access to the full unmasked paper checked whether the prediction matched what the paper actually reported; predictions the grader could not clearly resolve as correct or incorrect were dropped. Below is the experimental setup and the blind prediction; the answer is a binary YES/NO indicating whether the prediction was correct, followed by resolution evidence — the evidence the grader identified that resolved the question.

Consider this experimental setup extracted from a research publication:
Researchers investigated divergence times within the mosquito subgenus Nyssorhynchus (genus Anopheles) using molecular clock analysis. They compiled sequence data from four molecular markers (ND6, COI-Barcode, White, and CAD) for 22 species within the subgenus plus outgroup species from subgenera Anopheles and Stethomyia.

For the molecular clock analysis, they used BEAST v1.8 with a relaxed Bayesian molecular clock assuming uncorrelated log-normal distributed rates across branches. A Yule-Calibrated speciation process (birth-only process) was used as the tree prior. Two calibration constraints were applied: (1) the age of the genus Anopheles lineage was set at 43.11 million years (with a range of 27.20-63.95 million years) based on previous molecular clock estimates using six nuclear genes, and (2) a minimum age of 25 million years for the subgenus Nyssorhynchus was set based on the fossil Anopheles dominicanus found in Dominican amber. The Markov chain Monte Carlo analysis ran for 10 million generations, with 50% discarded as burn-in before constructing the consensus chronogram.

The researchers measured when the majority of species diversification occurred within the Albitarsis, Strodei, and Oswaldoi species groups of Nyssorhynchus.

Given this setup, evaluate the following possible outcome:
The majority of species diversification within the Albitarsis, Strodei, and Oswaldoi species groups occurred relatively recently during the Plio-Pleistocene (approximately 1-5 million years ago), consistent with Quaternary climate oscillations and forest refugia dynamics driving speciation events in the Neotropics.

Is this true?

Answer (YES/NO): YES